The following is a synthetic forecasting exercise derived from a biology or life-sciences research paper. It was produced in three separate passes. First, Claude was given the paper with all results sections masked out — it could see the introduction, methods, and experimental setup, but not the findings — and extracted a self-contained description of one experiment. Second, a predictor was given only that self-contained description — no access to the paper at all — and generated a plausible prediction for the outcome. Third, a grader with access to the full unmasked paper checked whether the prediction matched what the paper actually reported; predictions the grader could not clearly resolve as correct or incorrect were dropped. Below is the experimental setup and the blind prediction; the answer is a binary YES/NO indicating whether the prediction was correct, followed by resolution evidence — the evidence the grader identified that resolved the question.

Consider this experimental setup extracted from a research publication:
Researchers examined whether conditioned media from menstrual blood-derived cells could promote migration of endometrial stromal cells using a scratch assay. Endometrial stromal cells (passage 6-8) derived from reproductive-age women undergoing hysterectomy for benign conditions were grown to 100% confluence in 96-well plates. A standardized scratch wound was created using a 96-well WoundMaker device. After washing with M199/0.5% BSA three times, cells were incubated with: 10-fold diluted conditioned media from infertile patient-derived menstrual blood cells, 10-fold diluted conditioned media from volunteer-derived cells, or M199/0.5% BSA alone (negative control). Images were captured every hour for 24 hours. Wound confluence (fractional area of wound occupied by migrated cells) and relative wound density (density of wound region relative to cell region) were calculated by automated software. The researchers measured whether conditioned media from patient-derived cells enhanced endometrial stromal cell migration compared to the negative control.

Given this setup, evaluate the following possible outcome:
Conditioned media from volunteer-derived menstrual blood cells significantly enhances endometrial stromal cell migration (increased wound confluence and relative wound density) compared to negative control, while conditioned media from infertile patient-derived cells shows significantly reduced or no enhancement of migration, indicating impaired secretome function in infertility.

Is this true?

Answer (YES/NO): NO